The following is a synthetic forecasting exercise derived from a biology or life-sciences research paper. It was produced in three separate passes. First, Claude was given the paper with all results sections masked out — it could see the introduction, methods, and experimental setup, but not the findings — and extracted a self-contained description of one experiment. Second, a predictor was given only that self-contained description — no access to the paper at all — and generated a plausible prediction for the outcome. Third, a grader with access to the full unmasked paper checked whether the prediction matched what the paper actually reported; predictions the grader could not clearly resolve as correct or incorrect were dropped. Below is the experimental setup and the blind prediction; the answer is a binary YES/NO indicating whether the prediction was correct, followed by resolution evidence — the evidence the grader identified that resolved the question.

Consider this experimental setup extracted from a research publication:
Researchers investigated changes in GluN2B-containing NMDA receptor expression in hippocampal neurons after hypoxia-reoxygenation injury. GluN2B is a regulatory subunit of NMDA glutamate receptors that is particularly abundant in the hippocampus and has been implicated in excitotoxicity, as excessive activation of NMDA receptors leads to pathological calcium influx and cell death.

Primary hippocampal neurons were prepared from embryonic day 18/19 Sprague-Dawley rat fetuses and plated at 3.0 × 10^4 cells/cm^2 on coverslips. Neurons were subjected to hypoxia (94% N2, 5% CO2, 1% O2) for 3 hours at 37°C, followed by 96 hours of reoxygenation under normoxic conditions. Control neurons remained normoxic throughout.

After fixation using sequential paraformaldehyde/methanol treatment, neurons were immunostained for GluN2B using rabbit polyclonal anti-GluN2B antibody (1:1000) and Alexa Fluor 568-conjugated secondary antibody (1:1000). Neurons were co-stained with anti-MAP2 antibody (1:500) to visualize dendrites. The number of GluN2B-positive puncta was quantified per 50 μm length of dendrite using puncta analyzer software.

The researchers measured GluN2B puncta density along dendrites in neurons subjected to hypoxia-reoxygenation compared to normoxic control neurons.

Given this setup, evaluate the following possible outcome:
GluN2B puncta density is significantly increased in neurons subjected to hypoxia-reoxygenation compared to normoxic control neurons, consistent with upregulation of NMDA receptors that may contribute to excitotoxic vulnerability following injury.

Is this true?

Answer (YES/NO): YES